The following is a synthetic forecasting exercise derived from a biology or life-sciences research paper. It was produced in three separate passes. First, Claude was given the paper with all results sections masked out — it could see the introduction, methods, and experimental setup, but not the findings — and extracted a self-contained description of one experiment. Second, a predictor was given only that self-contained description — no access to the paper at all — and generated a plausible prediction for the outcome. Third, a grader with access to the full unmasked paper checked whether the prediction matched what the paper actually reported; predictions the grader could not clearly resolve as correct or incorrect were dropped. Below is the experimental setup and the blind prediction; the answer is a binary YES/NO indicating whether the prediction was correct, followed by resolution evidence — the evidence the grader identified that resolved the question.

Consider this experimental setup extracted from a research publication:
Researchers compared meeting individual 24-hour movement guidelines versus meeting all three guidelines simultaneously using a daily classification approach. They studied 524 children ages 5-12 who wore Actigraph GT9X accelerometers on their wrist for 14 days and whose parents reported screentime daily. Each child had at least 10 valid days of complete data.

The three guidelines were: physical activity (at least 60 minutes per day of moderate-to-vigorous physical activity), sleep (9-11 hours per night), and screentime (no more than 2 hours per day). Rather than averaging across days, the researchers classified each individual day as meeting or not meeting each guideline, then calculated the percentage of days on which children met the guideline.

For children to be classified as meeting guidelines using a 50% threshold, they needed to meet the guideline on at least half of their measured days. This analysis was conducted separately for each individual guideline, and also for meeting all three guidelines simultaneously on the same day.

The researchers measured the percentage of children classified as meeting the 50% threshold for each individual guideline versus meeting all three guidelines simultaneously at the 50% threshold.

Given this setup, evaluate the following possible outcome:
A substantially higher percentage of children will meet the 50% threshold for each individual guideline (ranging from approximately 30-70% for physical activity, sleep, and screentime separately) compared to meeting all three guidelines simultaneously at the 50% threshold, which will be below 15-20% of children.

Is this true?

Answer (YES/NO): YES